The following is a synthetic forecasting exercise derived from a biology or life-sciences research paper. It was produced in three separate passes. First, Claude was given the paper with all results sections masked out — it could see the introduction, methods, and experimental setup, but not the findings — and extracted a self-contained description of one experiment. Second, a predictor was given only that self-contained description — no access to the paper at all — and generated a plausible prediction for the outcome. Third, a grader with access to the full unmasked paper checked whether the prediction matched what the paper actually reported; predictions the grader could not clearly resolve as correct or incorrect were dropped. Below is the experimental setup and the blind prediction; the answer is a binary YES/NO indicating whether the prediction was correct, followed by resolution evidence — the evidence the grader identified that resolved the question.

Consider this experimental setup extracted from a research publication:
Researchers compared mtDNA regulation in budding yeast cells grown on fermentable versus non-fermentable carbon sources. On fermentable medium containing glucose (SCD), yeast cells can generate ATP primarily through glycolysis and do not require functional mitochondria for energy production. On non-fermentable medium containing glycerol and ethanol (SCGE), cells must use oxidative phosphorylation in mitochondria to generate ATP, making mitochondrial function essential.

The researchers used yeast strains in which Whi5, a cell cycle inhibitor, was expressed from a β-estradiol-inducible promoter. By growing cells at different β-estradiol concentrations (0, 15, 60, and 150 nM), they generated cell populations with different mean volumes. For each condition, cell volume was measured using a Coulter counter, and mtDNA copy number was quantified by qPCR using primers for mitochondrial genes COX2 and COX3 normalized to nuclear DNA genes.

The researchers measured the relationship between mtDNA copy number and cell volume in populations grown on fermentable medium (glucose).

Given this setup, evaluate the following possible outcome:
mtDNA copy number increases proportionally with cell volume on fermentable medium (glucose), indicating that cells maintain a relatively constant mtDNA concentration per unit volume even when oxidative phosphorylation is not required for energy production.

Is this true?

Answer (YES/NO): YES